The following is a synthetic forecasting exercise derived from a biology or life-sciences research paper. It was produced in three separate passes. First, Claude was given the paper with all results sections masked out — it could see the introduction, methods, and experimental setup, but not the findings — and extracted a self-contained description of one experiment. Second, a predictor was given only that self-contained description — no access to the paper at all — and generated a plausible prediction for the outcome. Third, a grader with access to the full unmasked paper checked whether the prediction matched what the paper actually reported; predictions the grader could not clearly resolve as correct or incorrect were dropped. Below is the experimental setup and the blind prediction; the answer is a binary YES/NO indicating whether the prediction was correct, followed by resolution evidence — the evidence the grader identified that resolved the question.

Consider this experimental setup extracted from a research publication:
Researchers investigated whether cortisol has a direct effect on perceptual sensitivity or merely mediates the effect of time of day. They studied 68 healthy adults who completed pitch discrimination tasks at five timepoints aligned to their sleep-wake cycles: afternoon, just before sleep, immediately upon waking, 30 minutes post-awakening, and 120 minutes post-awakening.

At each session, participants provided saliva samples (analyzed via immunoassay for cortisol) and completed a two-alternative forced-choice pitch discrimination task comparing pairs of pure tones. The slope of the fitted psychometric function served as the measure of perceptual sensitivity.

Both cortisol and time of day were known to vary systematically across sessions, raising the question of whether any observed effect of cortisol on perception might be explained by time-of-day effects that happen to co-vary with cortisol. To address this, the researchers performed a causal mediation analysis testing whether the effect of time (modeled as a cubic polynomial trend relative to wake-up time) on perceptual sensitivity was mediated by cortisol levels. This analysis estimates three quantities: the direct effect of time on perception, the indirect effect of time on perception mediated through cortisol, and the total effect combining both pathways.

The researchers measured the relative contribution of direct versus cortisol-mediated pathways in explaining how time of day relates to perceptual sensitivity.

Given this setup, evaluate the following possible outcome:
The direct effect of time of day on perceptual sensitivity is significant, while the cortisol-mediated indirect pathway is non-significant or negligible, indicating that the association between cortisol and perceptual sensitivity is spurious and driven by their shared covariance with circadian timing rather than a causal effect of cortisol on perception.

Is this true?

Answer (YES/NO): NO